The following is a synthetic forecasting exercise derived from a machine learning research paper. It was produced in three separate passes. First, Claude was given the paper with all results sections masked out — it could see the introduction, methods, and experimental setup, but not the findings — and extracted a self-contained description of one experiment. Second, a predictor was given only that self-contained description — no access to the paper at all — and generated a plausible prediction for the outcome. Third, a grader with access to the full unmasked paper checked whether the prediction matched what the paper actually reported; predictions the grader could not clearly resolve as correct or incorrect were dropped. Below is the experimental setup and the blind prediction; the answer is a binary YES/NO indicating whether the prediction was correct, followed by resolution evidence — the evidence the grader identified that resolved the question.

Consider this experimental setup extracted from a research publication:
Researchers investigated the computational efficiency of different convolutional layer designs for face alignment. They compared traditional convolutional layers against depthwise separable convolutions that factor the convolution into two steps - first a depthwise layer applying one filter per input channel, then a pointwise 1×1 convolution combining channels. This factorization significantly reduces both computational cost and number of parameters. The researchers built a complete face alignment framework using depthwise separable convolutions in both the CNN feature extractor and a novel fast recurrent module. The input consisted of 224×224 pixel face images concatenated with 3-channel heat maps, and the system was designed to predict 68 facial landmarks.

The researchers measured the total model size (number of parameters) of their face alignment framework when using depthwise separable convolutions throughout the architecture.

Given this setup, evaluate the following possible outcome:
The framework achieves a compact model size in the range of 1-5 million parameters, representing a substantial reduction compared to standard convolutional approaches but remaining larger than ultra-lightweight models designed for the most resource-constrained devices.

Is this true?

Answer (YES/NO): NO